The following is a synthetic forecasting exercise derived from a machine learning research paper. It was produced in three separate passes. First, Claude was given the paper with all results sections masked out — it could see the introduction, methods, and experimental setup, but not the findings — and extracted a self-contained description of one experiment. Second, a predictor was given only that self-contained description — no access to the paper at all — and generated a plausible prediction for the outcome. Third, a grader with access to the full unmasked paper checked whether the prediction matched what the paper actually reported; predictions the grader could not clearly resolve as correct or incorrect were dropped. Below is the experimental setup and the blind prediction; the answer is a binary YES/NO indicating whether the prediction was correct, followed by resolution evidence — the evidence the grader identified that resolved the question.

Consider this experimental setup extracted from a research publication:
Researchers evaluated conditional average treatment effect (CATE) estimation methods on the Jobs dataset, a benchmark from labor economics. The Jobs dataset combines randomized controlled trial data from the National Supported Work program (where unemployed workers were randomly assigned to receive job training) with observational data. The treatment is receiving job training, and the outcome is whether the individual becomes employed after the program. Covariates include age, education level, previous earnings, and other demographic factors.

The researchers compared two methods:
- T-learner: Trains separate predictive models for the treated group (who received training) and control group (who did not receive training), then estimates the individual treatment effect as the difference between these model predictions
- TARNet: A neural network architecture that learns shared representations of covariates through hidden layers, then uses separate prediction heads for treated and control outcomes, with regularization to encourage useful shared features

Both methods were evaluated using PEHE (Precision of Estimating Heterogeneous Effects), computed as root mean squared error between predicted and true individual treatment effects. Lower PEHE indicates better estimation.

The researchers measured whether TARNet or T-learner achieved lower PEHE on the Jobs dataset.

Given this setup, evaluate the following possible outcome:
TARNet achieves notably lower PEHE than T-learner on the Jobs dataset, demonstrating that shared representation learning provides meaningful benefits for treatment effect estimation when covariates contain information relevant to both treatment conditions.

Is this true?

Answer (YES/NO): NO